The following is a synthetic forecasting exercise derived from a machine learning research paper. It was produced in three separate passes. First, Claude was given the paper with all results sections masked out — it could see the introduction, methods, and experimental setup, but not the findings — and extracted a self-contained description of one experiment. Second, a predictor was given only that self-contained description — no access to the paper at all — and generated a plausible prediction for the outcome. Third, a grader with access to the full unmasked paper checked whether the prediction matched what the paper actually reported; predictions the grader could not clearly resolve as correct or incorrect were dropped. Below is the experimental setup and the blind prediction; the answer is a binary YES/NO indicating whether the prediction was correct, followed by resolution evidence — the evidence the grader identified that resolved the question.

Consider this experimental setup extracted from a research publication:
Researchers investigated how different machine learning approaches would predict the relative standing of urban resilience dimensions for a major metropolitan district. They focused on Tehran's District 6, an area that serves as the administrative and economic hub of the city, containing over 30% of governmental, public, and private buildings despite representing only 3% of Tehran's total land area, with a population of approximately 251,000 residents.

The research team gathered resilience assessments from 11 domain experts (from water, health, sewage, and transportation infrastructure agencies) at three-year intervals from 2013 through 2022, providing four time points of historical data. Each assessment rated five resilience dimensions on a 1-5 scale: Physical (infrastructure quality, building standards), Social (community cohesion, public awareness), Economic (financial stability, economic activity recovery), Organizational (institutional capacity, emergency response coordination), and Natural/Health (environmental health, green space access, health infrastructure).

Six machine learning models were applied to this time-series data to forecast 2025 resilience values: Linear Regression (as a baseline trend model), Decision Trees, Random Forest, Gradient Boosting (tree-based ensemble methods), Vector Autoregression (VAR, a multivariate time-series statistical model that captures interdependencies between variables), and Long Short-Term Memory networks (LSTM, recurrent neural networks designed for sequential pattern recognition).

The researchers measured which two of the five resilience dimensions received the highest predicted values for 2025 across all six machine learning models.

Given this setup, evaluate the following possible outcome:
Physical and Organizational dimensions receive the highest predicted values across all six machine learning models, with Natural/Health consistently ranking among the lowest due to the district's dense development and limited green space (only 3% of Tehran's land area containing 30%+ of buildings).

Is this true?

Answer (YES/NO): NO